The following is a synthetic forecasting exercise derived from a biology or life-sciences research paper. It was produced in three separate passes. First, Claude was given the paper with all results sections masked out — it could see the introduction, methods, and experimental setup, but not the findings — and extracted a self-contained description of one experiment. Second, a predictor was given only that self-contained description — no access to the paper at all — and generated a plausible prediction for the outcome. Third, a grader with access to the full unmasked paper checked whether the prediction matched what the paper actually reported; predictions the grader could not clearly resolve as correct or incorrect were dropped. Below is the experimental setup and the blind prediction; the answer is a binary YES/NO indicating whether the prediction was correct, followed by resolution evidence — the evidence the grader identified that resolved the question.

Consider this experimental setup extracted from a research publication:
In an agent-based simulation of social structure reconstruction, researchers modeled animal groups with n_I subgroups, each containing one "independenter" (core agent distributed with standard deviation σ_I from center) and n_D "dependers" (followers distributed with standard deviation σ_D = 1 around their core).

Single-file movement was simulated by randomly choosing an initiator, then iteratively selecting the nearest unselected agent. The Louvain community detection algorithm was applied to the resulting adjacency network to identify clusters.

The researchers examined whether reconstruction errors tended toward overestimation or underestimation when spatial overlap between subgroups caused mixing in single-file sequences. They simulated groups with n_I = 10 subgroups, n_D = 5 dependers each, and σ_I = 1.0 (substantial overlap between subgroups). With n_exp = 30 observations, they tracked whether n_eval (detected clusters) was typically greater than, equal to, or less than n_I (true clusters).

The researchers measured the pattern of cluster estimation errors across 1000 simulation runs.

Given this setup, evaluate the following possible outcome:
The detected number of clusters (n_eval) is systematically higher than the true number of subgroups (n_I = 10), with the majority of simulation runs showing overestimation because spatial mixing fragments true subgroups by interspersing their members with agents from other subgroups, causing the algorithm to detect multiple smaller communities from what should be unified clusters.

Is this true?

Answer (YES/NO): NO